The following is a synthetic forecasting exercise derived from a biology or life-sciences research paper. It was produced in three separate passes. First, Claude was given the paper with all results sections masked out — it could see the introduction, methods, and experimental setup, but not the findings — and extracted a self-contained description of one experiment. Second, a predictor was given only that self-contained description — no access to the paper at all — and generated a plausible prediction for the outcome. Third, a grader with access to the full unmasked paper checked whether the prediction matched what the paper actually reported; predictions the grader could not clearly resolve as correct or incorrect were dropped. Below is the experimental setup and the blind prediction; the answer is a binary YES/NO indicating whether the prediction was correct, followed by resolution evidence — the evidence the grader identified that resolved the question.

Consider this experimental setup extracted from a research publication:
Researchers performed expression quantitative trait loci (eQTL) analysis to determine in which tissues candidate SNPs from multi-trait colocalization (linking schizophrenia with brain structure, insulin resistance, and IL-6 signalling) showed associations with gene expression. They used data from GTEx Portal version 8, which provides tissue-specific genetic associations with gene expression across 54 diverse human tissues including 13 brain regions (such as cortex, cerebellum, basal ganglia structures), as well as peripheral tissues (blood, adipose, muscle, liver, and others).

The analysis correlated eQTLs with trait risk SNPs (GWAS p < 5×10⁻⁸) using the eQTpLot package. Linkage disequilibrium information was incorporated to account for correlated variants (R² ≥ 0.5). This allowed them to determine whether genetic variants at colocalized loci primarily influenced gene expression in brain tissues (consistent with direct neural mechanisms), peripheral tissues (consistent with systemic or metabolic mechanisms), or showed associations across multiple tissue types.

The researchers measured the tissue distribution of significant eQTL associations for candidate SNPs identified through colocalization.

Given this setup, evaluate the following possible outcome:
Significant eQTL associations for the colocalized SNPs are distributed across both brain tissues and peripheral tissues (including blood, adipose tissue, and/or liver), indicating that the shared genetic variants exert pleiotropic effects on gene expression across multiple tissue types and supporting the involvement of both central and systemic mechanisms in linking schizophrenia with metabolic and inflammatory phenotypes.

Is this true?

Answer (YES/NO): NO